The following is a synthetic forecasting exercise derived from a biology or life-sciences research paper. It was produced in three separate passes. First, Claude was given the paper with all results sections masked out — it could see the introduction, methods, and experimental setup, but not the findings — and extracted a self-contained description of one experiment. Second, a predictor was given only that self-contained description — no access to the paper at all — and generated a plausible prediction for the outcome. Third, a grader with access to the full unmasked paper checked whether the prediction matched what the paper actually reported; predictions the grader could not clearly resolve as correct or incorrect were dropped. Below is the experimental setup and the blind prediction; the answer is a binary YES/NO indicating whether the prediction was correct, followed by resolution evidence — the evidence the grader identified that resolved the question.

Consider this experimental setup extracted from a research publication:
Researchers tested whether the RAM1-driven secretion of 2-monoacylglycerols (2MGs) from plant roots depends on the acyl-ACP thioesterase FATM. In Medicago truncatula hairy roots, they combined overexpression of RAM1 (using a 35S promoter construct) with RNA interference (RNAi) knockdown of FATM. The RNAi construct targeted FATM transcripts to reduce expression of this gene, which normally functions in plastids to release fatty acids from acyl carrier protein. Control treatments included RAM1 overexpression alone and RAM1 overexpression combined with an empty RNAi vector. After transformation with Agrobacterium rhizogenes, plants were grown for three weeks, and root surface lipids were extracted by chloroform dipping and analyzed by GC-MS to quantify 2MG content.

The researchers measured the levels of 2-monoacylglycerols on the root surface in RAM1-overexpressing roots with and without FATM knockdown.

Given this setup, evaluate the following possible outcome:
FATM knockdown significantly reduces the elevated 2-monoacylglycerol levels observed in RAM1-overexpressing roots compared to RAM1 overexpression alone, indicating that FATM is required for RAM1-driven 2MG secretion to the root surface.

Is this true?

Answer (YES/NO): YES